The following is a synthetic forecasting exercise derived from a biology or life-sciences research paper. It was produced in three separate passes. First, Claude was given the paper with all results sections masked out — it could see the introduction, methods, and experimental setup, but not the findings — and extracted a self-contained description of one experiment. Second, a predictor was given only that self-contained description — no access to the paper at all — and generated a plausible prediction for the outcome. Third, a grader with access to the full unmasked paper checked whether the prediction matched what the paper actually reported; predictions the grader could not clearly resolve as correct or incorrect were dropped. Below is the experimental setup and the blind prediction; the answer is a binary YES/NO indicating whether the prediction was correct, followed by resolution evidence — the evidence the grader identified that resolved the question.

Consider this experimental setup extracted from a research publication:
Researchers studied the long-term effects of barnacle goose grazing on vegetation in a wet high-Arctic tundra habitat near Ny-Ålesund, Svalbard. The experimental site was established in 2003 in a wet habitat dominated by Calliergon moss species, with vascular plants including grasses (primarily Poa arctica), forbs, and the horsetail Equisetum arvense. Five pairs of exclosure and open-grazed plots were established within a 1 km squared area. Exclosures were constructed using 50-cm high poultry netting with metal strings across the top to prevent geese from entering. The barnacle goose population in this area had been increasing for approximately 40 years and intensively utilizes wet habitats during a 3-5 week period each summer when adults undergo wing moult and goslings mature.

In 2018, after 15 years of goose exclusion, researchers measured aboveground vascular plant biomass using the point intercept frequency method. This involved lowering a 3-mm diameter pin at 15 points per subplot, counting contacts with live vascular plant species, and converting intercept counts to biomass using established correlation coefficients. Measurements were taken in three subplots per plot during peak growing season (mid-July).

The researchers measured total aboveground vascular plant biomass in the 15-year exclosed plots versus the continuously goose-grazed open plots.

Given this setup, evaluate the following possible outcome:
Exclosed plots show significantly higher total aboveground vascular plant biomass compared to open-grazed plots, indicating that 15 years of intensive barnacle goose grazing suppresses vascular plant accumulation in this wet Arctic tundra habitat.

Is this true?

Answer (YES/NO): YES